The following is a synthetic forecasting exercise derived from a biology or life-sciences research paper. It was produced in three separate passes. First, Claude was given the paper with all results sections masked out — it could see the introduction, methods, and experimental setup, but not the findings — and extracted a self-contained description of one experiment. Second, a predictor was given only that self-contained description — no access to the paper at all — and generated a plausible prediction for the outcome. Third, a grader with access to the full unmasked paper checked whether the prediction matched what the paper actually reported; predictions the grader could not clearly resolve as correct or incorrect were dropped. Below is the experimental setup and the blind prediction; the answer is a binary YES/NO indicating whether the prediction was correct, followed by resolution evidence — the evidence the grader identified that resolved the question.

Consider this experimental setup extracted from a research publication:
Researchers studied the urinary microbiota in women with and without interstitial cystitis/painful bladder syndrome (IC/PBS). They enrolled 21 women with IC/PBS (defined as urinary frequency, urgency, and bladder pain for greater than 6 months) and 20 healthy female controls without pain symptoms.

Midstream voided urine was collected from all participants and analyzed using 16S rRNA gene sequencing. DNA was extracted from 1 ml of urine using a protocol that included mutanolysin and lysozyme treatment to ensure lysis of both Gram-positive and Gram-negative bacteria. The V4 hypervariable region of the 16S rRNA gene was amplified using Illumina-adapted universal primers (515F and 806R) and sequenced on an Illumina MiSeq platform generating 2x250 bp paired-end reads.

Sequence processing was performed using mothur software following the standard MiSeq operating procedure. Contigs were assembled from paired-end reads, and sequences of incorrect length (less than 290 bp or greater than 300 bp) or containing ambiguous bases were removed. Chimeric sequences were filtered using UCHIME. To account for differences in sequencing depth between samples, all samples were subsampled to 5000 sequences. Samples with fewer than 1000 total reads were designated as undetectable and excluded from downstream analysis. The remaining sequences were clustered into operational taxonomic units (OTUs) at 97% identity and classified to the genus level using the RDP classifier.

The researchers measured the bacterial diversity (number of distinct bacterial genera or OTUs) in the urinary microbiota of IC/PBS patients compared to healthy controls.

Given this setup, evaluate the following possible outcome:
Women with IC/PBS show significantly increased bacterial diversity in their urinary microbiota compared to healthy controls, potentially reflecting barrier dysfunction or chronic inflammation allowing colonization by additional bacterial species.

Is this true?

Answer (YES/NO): NO